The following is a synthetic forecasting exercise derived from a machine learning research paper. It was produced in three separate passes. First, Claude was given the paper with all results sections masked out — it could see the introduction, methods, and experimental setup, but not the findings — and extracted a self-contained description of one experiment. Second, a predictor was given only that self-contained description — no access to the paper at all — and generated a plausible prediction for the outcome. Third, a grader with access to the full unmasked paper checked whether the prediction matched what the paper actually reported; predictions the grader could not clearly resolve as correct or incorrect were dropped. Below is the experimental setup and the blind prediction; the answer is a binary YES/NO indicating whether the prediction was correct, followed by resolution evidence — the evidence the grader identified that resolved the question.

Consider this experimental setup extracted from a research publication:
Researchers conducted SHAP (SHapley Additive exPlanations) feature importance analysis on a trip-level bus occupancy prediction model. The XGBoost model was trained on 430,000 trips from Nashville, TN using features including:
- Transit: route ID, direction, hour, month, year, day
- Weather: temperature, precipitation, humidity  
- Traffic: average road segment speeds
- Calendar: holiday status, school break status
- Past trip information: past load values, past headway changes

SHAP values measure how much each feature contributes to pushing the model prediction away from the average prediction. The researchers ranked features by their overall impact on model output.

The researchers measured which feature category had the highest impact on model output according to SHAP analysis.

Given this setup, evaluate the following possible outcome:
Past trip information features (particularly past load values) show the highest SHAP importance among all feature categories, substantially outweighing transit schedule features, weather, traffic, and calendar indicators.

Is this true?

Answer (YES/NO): NO